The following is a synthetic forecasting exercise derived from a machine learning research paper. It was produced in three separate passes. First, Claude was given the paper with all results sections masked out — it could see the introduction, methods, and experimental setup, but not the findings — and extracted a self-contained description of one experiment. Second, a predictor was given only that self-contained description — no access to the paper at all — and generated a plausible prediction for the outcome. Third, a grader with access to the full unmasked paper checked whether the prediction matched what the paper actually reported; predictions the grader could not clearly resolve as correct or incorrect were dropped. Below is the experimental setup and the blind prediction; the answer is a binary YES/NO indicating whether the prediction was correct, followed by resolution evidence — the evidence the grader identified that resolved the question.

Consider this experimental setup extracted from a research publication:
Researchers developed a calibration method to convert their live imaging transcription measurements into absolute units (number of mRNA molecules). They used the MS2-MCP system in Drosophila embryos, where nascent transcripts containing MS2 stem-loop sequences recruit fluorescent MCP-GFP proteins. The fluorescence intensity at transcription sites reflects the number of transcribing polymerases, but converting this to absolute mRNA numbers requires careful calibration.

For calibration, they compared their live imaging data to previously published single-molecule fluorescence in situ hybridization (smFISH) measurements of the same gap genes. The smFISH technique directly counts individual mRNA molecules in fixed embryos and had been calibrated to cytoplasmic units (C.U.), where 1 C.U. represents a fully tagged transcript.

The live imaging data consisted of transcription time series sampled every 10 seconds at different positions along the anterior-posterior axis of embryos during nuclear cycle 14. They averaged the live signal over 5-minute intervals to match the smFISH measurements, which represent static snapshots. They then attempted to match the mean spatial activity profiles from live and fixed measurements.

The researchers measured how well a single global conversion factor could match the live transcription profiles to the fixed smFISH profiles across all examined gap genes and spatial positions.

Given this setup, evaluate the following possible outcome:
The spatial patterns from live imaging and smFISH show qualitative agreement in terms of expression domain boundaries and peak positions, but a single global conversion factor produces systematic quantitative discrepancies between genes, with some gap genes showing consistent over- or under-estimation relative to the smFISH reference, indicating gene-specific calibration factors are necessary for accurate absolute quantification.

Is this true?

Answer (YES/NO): NO